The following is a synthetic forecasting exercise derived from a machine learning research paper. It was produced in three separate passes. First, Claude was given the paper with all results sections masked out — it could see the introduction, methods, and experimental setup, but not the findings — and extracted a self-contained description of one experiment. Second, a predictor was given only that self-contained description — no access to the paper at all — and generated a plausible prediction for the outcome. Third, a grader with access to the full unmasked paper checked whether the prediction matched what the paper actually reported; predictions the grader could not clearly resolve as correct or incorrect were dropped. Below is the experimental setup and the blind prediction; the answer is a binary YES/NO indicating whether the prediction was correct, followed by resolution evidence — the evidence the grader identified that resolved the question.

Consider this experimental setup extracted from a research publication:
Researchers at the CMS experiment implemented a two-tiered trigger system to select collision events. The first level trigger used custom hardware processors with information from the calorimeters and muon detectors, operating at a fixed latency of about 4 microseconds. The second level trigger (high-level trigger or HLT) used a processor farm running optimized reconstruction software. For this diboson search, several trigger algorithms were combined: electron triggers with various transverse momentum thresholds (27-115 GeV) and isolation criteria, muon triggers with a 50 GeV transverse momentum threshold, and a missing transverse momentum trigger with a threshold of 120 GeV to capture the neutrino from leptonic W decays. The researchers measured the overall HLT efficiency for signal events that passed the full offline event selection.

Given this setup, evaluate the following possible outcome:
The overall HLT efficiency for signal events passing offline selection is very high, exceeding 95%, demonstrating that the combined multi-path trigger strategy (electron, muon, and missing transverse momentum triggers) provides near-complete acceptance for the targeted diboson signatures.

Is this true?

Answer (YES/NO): YES